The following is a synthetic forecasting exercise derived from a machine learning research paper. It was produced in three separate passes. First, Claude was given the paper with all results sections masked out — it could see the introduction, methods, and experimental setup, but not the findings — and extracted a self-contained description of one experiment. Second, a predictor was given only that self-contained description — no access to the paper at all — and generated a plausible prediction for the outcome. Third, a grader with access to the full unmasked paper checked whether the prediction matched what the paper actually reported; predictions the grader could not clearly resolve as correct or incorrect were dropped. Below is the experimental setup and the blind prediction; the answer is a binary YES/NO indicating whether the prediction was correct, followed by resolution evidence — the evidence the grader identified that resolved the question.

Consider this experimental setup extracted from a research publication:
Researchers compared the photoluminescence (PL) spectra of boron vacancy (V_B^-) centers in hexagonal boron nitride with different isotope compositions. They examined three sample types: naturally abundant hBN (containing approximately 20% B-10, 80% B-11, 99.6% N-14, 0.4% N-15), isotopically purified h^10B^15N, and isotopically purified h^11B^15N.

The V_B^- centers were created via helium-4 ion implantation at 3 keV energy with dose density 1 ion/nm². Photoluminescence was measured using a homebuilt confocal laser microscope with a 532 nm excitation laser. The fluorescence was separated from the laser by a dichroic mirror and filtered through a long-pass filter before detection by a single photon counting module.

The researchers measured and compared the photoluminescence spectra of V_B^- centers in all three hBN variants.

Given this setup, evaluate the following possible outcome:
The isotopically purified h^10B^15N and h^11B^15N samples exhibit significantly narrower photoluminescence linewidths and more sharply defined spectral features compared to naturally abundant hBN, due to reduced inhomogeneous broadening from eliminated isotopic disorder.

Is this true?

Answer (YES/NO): NO